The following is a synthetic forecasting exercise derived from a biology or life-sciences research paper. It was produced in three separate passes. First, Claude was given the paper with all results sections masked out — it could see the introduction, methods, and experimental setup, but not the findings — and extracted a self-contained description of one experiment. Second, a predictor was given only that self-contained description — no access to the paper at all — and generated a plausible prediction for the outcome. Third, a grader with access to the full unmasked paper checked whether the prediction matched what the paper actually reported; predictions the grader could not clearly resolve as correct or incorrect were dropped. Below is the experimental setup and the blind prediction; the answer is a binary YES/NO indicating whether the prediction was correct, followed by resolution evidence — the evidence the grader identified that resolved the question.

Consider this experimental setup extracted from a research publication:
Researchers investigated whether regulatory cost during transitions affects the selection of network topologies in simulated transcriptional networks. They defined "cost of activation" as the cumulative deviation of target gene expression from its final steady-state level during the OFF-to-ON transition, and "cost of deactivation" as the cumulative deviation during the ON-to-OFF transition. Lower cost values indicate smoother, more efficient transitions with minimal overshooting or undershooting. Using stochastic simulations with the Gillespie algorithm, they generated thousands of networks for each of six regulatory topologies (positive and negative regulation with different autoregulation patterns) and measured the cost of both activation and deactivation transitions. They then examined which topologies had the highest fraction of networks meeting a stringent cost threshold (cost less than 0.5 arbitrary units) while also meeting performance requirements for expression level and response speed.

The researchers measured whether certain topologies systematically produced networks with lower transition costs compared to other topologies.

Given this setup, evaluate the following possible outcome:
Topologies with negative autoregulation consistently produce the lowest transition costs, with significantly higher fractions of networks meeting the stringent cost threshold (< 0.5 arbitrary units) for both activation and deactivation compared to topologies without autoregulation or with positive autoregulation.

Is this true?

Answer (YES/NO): NO